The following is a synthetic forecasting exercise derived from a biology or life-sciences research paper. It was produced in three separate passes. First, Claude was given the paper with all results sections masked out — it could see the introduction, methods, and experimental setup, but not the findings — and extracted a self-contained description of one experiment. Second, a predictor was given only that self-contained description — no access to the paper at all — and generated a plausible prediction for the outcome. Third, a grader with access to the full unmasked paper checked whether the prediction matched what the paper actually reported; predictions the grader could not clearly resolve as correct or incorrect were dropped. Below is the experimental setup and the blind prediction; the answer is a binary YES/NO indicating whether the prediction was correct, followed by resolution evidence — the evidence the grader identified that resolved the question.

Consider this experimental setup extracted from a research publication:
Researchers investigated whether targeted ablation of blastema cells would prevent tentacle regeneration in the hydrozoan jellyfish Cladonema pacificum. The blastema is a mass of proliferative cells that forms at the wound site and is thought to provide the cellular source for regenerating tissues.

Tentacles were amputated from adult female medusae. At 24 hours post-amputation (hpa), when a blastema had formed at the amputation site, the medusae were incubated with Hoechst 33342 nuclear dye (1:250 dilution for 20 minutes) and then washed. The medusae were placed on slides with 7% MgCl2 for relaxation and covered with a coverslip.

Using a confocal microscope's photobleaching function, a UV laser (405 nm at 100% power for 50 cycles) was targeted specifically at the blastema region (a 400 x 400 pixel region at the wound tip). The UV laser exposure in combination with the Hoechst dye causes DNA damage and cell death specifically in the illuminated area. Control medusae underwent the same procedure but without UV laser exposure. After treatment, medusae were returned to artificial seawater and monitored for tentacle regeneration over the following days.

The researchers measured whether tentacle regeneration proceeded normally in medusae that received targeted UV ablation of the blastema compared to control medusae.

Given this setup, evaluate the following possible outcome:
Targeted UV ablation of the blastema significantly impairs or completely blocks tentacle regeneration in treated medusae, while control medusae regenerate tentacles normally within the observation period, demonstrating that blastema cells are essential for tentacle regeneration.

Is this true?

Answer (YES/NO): YES